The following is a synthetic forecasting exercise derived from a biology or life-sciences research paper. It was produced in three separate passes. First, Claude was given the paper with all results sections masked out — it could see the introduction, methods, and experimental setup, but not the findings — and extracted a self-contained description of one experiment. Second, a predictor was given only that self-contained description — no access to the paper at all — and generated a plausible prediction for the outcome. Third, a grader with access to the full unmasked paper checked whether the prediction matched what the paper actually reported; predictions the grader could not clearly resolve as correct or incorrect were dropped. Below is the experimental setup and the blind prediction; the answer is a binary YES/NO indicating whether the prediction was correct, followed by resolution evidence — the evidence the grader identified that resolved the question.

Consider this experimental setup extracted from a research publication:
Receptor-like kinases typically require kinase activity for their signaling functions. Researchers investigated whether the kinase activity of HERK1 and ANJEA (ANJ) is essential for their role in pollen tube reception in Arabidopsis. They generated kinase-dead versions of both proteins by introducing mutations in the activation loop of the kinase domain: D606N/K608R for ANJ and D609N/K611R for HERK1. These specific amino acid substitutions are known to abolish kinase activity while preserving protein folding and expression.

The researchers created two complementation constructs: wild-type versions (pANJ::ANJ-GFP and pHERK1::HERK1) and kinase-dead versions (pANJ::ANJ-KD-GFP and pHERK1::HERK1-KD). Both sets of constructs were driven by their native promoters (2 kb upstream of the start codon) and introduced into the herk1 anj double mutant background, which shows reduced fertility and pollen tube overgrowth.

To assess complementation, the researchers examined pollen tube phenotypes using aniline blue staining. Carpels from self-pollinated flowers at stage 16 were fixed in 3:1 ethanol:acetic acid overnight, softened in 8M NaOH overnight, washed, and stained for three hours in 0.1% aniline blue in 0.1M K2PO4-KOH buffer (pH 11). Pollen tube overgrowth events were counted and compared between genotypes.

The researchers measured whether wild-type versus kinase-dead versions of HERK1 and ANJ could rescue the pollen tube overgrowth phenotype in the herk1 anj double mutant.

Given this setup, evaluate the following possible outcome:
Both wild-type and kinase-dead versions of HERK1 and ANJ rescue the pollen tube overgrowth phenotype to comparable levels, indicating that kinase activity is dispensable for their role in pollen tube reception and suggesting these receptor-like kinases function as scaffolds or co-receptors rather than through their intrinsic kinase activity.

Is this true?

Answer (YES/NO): YES